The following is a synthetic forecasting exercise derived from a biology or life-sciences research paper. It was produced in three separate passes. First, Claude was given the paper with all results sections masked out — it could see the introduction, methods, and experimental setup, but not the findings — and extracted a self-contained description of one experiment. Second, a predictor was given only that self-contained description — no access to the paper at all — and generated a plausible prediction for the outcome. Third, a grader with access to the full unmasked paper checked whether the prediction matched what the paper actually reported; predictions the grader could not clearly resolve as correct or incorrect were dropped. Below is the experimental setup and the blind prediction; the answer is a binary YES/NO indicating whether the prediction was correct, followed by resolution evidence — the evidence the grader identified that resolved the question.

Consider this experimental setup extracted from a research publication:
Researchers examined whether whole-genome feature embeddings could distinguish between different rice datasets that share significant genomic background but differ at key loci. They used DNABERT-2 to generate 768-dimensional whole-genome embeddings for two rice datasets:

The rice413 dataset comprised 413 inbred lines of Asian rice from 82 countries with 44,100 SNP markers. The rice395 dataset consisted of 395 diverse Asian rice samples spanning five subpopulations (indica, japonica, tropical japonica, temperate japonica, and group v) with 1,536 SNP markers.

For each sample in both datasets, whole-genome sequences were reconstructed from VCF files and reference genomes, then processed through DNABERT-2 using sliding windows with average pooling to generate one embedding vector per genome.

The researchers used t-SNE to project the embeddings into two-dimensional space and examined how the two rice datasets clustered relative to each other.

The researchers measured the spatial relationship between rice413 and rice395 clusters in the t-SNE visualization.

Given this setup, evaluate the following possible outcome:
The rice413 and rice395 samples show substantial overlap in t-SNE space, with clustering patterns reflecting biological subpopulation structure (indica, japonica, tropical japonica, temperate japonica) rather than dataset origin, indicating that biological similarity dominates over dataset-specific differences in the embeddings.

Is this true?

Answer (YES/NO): NO